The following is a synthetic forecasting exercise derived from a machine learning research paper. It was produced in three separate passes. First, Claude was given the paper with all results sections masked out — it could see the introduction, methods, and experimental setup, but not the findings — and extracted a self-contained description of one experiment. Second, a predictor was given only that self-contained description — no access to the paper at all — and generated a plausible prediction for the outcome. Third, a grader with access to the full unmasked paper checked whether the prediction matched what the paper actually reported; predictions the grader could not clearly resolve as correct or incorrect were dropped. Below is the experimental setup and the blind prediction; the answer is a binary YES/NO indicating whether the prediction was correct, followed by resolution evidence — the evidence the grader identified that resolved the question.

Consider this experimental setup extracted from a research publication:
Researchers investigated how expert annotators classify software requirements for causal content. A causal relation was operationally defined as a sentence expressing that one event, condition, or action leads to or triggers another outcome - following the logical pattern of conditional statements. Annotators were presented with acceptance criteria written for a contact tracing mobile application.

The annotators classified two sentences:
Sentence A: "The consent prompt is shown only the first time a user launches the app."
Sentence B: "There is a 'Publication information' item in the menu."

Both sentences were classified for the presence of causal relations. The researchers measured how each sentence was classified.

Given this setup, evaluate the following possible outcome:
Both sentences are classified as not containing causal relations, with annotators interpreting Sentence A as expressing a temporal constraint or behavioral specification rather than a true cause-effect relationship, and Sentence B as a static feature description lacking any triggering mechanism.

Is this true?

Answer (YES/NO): NO